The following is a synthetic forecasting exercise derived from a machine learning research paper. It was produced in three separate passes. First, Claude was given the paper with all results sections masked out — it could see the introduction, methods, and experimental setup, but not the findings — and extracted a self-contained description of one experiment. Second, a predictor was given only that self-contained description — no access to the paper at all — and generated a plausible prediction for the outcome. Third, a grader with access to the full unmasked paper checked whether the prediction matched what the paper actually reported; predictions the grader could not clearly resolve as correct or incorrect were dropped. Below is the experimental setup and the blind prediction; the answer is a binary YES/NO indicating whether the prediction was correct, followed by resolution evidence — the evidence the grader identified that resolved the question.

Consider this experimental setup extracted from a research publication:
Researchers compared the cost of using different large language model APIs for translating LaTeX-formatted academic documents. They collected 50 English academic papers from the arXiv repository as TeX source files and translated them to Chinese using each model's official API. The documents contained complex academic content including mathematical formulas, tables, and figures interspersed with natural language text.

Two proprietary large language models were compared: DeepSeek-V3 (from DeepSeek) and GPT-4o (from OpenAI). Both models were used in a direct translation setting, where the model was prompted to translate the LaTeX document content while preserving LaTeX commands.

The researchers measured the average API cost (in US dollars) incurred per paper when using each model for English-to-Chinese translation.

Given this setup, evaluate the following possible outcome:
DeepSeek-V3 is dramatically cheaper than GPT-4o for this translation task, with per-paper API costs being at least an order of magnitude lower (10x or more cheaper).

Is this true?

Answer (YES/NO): NO